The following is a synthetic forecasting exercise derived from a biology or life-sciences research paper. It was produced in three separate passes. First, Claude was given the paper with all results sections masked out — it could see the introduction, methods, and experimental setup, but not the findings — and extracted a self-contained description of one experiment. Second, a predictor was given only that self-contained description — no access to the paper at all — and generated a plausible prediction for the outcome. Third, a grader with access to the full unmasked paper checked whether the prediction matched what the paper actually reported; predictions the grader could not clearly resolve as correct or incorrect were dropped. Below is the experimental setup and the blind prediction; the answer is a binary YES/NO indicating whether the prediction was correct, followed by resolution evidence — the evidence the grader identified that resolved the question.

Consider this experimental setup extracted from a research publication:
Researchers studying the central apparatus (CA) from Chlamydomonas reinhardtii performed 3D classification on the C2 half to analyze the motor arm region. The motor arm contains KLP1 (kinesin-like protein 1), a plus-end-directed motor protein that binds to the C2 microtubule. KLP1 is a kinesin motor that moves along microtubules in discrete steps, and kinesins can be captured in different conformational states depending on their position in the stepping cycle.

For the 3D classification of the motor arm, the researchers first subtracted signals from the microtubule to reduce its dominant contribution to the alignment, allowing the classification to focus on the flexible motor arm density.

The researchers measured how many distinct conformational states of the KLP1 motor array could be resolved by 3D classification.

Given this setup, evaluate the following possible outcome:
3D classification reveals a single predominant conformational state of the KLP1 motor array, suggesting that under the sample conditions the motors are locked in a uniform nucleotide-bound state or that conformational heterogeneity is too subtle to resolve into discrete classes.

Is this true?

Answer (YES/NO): NO